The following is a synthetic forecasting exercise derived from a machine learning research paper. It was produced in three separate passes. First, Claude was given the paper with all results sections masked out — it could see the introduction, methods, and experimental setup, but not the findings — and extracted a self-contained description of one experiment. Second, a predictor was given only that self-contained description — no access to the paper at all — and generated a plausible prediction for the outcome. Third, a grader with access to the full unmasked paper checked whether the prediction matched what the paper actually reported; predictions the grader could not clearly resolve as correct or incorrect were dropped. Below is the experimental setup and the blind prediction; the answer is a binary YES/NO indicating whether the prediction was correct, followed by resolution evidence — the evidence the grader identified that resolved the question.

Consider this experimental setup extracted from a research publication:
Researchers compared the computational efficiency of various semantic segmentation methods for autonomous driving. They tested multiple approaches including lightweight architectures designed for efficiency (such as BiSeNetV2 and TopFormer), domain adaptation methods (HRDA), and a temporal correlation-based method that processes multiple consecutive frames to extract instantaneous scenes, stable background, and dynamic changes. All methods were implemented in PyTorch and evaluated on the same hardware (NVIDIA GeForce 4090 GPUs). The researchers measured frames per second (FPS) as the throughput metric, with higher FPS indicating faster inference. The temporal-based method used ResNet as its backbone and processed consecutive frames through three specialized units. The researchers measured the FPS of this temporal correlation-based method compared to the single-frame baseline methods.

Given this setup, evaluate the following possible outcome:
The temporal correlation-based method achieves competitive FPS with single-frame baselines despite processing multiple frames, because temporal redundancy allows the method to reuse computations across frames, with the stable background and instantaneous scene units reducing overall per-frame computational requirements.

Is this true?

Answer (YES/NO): NO